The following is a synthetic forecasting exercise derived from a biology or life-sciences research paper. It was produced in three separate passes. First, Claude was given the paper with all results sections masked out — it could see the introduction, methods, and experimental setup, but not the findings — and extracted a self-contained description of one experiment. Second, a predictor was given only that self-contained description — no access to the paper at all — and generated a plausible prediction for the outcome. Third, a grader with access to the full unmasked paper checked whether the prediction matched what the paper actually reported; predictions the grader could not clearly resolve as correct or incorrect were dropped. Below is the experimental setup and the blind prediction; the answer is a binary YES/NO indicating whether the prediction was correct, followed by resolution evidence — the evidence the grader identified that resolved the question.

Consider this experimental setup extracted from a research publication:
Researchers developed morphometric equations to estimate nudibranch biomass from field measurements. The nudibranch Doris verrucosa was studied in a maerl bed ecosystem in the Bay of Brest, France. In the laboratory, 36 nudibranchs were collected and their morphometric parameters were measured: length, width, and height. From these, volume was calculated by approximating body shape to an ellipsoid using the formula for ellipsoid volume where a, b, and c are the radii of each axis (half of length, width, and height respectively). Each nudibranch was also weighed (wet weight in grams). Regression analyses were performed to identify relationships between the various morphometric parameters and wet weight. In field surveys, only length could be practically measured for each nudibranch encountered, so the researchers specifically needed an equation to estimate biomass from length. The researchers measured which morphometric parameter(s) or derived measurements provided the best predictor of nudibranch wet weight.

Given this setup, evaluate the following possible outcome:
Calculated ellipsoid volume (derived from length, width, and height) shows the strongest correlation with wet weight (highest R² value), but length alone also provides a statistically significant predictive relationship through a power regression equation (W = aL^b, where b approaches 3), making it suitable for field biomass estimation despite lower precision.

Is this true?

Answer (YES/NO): NO